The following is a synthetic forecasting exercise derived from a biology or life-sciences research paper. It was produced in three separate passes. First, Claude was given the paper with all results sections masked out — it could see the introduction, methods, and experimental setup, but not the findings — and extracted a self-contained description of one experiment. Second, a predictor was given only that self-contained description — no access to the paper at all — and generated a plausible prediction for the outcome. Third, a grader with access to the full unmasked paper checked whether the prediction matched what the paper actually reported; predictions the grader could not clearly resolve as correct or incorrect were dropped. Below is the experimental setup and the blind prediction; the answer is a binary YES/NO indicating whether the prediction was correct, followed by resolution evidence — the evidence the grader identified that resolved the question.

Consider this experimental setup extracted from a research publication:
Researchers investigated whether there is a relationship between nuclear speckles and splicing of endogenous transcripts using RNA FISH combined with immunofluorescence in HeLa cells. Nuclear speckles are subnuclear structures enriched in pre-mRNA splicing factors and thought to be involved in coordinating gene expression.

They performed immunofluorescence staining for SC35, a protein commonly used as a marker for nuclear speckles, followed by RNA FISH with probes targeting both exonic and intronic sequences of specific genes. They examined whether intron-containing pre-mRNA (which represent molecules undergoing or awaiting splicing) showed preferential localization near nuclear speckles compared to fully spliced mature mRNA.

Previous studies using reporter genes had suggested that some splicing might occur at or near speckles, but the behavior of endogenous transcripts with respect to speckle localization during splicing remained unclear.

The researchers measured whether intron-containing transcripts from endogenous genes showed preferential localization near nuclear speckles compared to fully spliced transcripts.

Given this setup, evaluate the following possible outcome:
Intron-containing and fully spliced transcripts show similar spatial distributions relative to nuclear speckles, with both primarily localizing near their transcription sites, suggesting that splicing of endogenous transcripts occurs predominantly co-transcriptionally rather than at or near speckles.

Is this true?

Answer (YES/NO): NO